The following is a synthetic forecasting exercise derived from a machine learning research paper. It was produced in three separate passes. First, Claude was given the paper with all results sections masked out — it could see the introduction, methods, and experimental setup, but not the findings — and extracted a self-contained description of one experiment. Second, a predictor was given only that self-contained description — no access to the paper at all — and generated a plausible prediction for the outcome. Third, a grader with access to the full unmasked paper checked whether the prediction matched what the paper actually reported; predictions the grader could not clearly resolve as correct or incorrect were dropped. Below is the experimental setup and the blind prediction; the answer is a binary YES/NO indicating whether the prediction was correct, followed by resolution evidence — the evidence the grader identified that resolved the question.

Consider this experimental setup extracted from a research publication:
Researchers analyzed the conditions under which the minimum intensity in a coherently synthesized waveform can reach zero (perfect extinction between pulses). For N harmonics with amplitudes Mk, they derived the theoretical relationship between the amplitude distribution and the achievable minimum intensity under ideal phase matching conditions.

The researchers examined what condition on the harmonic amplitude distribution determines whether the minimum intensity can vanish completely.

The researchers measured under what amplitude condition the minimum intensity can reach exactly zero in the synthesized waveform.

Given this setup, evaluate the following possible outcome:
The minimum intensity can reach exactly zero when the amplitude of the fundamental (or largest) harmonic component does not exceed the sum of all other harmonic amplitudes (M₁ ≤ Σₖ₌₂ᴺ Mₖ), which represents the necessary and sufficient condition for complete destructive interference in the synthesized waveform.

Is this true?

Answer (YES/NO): YES